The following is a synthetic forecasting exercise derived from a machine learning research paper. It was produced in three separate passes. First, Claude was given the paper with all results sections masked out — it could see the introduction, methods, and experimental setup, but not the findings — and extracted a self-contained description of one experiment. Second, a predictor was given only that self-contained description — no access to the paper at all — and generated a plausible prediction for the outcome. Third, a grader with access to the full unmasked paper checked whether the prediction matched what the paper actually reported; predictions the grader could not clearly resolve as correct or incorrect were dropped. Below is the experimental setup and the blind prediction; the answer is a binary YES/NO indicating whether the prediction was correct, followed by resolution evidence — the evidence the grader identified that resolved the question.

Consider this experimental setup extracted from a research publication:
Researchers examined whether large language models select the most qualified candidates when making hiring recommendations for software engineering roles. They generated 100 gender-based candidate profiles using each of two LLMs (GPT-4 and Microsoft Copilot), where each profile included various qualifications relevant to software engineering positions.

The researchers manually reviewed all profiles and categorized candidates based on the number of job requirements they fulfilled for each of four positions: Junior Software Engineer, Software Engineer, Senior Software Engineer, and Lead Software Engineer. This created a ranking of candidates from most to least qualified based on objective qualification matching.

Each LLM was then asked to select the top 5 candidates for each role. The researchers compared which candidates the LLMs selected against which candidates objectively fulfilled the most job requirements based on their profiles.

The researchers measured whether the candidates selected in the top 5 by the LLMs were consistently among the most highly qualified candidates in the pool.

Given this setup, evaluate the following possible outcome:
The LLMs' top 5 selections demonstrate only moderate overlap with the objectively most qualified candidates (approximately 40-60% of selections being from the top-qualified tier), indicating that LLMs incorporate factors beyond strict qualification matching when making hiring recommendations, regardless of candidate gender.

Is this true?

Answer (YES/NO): NO